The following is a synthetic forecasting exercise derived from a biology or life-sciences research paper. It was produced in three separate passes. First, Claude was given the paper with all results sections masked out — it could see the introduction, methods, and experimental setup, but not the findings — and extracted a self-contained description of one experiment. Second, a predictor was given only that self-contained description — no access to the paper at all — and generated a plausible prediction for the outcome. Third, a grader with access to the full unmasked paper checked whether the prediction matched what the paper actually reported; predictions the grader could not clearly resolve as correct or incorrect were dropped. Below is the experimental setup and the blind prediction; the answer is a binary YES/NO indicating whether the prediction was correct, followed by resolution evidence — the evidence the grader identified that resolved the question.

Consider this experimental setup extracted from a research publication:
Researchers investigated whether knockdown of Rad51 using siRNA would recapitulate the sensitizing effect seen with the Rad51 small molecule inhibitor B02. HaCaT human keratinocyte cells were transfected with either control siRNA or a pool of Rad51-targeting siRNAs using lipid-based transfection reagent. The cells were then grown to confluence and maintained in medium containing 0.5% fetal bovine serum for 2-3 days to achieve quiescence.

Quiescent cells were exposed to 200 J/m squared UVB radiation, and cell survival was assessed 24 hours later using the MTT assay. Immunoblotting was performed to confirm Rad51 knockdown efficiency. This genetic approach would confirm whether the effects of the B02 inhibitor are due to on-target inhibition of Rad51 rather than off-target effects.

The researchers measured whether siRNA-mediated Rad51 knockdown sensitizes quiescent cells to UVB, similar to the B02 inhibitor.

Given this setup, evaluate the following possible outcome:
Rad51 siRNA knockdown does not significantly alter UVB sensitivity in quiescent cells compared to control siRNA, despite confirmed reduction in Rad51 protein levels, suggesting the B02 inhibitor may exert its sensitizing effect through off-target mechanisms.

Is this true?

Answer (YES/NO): NO